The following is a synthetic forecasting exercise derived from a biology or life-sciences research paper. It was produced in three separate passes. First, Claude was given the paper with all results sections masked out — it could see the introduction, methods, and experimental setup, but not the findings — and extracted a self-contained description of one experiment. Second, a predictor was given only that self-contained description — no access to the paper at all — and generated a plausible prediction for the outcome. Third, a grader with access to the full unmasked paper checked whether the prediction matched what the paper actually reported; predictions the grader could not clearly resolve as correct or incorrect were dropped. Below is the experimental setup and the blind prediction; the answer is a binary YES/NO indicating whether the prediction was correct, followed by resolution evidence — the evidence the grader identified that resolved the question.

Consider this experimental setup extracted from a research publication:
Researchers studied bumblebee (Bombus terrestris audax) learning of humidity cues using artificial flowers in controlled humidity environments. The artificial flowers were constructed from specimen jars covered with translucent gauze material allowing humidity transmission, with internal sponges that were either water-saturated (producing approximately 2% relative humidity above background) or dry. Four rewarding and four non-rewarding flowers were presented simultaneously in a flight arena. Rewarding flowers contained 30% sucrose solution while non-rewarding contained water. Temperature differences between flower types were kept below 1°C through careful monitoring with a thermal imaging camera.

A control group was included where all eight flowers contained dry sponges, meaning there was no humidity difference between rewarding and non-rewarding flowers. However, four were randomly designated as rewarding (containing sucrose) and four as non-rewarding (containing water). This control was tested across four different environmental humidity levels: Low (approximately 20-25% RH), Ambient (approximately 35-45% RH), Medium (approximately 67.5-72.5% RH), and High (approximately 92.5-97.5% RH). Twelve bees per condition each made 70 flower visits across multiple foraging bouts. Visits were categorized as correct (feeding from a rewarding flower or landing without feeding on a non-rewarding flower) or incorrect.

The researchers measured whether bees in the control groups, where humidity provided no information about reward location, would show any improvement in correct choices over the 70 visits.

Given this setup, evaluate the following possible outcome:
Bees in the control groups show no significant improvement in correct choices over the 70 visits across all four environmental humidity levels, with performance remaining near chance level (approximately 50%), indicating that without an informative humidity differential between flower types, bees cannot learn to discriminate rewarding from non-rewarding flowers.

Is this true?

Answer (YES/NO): YES